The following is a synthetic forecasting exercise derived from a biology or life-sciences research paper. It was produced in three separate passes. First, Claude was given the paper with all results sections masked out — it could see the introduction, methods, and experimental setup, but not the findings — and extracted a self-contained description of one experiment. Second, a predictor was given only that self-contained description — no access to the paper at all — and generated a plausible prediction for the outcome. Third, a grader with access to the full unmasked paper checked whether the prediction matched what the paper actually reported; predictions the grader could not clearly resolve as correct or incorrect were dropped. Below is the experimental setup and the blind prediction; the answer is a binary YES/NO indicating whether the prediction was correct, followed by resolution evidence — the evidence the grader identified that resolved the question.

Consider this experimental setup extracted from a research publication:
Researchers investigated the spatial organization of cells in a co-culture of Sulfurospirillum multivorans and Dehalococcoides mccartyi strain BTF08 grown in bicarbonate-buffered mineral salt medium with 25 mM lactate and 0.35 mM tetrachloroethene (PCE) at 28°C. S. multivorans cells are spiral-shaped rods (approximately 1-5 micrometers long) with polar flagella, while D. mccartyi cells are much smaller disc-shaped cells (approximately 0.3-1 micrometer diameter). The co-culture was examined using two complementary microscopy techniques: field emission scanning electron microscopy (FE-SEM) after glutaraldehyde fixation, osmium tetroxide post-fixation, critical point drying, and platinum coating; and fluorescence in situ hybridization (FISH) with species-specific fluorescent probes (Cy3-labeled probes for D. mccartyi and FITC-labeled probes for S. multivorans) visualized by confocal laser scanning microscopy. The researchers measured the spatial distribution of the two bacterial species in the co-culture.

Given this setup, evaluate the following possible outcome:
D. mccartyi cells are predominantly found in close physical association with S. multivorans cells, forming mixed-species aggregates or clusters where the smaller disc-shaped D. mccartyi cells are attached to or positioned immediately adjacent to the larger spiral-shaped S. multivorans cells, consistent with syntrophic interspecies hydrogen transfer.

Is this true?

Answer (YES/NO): NO